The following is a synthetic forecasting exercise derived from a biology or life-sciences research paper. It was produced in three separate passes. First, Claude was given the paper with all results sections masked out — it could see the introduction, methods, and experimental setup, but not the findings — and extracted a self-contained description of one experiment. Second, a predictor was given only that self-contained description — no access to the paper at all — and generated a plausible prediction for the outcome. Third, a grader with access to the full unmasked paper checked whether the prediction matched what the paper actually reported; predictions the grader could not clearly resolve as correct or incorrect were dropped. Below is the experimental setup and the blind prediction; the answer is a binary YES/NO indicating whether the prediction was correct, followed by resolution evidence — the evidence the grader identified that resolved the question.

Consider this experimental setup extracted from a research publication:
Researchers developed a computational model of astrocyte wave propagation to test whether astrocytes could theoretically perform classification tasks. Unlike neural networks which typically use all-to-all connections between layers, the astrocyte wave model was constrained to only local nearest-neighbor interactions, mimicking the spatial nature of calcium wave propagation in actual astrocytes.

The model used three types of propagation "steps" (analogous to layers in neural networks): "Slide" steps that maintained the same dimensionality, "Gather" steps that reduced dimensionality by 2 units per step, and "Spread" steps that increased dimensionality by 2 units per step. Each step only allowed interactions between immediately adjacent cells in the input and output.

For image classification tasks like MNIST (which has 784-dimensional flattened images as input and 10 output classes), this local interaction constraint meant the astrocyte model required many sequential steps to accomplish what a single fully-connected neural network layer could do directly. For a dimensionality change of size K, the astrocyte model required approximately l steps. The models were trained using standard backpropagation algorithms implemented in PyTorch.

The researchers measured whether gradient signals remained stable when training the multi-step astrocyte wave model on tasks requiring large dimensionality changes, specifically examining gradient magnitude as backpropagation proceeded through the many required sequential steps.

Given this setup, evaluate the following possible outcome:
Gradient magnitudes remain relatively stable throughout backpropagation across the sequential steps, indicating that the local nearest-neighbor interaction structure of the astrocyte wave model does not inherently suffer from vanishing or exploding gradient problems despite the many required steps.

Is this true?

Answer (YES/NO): NO